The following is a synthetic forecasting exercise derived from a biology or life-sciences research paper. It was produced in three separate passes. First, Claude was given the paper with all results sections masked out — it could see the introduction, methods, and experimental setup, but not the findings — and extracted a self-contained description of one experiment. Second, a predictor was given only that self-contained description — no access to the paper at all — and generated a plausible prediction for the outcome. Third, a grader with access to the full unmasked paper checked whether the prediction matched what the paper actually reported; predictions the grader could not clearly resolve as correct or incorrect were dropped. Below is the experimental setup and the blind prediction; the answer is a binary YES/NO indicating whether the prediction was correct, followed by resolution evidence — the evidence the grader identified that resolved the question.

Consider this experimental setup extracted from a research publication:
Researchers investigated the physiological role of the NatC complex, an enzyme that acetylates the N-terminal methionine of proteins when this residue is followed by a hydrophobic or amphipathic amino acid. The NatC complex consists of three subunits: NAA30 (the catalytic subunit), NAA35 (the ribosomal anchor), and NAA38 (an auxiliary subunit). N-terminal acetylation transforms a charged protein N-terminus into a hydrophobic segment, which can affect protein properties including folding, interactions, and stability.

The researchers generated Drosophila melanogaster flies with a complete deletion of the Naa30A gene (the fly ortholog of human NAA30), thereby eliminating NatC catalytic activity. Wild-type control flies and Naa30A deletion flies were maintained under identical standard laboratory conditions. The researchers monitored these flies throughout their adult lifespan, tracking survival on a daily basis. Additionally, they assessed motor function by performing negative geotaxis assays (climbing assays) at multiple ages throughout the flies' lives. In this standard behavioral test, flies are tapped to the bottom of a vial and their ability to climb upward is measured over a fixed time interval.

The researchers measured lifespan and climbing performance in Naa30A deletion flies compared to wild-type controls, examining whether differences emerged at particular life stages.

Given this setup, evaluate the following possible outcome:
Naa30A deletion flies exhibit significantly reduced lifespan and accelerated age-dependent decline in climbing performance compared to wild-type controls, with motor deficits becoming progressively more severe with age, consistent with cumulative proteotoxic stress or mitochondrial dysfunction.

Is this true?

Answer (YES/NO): NO